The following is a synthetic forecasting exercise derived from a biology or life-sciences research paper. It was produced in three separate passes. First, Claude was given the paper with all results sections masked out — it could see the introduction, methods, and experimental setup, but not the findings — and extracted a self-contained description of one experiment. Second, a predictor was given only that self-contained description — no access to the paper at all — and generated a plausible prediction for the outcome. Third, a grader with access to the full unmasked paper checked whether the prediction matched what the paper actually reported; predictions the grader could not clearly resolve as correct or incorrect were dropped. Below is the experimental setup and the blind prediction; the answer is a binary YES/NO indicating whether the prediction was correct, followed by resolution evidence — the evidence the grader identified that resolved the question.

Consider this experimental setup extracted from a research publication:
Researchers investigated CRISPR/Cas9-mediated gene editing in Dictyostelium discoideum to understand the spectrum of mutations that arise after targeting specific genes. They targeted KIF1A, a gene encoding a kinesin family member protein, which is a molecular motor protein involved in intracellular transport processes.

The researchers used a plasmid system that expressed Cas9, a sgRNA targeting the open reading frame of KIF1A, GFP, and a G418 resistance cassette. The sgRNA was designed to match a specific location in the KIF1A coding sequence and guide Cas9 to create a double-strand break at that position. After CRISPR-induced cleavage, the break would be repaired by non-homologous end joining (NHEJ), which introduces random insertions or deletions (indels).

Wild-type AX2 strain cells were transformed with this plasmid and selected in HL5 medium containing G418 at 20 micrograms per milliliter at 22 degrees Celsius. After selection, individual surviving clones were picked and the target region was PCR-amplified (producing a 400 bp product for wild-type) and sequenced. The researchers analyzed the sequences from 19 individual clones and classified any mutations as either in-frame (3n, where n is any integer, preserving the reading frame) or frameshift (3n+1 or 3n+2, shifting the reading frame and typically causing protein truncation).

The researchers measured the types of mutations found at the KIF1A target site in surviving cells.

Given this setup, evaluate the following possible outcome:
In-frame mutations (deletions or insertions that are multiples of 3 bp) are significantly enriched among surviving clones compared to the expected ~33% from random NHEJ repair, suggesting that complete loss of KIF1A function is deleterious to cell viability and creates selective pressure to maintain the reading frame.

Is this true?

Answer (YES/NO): NO